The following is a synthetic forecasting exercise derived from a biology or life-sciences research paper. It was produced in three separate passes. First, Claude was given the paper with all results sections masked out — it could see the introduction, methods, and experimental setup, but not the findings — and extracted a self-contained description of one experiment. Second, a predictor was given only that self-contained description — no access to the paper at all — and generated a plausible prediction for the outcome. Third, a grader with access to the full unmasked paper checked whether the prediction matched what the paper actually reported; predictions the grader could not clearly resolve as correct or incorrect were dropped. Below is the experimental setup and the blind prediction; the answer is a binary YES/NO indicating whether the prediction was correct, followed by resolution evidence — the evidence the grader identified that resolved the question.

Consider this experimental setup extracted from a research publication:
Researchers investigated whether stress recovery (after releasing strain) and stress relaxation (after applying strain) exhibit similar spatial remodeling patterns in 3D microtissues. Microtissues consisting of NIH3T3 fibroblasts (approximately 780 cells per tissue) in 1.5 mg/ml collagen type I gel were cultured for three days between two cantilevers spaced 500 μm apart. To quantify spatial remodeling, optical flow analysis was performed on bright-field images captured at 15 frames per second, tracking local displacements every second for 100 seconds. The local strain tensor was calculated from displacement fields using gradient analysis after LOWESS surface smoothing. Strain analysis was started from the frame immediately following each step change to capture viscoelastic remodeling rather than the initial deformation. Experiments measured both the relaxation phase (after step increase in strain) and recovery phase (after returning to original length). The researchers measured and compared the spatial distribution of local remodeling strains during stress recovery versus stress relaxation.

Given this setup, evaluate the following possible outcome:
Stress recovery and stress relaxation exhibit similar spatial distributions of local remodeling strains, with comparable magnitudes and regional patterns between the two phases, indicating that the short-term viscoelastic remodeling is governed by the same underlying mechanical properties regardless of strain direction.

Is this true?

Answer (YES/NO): YES